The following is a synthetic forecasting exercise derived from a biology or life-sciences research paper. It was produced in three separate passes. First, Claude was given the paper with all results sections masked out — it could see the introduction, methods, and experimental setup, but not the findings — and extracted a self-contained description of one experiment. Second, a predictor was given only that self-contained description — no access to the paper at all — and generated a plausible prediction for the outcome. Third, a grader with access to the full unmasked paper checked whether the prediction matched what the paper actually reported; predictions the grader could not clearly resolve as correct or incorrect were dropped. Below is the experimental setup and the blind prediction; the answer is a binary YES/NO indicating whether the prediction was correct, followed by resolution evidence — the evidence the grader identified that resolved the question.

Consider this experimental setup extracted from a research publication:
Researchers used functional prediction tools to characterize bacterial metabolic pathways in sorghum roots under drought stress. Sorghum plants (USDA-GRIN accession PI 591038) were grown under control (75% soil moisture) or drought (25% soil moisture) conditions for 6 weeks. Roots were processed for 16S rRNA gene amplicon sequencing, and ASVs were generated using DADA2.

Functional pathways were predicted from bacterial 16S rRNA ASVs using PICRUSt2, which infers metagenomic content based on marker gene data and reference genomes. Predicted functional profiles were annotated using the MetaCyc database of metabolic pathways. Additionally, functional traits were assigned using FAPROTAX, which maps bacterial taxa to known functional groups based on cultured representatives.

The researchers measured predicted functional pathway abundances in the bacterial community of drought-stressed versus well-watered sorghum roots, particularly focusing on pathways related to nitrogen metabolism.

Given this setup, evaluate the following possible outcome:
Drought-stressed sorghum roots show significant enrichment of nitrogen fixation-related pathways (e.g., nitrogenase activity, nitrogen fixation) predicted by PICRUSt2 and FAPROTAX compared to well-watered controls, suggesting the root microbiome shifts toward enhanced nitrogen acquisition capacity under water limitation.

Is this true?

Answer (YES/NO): NO